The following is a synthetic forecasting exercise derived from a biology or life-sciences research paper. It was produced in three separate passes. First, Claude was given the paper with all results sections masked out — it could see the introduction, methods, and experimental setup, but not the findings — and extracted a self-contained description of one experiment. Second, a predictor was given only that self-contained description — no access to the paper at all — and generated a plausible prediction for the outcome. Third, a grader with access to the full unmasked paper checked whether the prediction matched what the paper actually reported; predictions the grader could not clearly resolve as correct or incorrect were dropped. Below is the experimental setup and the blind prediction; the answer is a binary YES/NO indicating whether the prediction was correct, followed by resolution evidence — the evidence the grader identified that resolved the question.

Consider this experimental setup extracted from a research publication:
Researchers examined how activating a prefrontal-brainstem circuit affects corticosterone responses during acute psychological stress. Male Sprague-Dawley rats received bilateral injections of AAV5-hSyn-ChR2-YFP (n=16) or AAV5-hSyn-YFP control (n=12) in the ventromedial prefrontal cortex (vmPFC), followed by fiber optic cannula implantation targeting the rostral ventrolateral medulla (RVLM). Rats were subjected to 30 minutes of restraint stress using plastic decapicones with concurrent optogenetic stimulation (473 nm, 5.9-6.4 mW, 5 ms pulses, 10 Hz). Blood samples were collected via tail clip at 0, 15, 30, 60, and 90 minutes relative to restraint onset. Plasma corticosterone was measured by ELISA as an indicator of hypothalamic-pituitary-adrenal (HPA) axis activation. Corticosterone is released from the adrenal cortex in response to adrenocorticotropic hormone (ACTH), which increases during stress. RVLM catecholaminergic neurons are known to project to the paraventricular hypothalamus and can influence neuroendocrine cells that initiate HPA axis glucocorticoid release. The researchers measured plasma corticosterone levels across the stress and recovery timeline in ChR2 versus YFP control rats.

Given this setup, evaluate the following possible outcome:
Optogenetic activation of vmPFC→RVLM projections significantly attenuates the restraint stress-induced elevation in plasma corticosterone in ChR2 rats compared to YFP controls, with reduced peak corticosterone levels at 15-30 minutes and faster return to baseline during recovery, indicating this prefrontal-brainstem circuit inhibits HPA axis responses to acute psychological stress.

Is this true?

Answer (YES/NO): NO